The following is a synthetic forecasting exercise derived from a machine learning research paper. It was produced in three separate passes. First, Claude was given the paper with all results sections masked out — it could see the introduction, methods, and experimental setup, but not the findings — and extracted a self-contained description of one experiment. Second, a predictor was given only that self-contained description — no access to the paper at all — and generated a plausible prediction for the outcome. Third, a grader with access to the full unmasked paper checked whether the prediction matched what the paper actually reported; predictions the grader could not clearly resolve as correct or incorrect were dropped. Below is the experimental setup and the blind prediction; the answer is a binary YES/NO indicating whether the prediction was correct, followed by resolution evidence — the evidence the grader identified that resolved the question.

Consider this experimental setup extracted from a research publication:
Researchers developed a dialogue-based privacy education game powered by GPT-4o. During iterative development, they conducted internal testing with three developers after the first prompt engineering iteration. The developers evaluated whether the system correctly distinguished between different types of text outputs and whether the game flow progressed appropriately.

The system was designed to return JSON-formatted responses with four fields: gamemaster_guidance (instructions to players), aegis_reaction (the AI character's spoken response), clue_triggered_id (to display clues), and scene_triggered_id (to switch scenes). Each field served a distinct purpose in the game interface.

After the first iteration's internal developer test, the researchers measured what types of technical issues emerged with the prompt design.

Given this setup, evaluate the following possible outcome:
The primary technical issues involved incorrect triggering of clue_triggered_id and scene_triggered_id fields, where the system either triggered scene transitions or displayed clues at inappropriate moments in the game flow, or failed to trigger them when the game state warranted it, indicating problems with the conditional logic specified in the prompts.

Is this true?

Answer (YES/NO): NO